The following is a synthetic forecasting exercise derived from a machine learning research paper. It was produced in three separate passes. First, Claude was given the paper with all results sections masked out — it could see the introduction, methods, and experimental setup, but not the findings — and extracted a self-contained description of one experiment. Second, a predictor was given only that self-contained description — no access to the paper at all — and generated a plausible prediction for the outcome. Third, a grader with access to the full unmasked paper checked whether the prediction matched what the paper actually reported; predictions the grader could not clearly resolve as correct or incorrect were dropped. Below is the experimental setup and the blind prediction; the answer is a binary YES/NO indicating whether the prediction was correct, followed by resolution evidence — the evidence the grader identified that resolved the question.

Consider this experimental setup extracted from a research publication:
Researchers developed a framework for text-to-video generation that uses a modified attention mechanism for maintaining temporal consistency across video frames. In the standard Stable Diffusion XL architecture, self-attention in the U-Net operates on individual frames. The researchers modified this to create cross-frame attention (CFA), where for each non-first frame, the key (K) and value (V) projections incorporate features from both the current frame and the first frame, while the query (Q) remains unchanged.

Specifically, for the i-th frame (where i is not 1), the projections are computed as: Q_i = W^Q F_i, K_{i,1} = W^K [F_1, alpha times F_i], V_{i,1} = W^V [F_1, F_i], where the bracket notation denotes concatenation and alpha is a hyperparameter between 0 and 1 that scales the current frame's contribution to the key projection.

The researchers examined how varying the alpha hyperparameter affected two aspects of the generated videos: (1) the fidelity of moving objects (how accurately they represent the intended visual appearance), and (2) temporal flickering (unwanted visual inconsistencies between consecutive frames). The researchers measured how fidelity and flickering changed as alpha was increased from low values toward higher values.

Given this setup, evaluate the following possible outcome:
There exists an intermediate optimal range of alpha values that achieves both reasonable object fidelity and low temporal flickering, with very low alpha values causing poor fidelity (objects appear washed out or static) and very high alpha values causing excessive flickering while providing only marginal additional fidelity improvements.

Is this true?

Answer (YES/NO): NO